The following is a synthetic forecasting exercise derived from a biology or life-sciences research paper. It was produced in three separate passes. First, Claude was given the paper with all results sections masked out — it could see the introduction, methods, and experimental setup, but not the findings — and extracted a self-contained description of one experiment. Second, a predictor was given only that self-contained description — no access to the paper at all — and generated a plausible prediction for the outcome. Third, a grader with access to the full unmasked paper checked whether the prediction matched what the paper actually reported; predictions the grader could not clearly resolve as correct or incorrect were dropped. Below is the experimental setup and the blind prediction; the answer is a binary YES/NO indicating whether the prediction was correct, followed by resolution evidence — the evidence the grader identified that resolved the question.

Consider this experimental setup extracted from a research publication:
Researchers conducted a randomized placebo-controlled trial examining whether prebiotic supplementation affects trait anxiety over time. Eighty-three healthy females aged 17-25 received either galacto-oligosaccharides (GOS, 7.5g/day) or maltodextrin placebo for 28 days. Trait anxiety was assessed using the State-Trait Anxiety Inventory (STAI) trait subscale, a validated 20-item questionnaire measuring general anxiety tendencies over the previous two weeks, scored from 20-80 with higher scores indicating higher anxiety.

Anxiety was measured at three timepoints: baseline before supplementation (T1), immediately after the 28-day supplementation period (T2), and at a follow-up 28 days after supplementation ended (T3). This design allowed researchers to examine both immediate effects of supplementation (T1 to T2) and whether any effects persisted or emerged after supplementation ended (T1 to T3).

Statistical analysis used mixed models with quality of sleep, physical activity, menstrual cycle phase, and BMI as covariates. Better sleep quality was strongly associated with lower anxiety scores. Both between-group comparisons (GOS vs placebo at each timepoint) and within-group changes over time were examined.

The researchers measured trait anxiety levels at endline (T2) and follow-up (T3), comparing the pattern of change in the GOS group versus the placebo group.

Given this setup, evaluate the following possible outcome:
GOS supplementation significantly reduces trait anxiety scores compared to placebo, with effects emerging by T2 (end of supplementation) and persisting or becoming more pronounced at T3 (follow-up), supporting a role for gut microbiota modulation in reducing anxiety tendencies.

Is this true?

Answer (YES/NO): NO